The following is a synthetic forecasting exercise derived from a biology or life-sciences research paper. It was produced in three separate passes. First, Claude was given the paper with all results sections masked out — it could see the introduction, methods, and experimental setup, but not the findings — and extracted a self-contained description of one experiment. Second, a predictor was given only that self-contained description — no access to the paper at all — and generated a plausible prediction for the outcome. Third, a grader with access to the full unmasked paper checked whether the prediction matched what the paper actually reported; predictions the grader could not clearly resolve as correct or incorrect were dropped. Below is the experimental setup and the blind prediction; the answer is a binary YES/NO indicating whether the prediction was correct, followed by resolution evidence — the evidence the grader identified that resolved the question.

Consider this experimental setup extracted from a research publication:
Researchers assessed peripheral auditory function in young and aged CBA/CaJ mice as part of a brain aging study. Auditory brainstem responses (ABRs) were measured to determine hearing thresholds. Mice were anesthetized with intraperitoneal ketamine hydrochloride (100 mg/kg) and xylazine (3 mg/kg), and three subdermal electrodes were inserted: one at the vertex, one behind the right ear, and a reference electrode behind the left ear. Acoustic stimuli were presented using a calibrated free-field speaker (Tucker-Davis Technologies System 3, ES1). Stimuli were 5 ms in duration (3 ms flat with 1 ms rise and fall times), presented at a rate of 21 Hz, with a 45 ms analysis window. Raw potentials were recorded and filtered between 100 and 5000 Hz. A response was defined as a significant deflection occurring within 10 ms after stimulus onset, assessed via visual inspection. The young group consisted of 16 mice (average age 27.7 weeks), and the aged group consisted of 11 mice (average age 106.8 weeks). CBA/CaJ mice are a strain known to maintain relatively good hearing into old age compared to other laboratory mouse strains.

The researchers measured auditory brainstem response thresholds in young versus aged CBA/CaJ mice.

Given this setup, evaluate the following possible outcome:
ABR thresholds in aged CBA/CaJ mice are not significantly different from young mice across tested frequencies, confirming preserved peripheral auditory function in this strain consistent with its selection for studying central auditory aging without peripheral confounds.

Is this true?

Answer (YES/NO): NO